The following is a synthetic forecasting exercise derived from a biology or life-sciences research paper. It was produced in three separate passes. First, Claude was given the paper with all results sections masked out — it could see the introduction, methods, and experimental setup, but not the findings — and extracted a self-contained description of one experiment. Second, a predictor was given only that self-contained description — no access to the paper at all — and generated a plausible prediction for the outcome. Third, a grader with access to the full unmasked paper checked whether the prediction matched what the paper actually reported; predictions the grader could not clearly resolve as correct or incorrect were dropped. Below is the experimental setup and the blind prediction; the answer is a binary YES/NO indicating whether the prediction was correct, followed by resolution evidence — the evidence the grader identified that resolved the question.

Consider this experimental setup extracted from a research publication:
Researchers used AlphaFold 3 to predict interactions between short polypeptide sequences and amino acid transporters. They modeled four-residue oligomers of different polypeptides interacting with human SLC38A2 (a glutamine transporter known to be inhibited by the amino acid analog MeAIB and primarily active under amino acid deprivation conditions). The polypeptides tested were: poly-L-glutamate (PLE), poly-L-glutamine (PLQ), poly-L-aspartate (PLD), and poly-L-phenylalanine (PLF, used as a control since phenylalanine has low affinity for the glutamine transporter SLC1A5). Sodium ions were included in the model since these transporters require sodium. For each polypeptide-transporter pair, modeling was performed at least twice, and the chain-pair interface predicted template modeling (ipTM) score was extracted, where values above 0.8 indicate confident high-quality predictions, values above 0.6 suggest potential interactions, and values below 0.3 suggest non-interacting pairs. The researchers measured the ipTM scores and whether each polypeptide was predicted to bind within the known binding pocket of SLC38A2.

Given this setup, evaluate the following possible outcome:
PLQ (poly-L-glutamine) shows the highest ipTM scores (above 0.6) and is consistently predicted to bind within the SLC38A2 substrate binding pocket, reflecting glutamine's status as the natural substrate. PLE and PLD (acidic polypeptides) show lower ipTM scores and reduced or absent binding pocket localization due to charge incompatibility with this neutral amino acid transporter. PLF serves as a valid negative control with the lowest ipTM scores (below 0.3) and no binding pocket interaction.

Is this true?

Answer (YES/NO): NO